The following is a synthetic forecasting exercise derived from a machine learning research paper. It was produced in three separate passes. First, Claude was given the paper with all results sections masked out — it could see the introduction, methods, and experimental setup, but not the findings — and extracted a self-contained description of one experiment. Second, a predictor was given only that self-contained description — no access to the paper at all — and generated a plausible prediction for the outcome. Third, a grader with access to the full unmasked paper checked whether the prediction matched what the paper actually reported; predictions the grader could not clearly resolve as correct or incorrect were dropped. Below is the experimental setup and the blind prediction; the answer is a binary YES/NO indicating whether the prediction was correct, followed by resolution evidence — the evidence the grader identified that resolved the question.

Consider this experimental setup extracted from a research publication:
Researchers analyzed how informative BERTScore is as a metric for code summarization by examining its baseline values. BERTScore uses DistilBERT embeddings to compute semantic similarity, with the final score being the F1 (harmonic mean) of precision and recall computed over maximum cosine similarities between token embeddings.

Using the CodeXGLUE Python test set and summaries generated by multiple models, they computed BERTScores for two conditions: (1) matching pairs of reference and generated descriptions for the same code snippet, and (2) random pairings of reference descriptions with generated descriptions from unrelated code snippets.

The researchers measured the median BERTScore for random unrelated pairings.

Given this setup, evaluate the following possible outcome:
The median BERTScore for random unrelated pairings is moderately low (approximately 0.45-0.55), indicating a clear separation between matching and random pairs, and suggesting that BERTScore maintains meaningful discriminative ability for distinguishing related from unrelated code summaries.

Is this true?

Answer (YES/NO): NO